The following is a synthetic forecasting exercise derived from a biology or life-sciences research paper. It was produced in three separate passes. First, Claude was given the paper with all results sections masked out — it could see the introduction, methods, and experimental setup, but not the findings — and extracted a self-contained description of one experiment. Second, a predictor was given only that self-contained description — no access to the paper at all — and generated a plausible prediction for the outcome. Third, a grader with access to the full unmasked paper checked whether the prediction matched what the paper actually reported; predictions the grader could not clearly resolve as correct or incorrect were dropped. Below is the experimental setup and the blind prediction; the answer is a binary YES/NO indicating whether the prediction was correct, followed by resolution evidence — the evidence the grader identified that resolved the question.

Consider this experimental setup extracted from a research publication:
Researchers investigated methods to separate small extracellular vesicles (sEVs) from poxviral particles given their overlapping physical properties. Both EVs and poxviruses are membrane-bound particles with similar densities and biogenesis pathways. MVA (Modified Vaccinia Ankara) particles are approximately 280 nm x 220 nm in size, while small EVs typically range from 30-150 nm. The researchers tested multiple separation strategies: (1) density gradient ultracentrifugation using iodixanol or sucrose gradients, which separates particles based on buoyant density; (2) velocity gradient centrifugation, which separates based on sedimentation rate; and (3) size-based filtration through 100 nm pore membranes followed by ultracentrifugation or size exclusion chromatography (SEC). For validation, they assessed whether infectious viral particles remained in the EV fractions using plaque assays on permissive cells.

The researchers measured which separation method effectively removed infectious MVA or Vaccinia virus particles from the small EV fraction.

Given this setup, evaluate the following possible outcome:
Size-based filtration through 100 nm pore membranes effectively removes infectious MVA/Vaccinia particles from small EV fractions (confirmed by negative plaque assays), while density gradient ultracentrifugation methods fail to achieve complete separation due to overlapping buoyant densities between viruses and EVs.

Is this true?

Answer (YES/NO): YES